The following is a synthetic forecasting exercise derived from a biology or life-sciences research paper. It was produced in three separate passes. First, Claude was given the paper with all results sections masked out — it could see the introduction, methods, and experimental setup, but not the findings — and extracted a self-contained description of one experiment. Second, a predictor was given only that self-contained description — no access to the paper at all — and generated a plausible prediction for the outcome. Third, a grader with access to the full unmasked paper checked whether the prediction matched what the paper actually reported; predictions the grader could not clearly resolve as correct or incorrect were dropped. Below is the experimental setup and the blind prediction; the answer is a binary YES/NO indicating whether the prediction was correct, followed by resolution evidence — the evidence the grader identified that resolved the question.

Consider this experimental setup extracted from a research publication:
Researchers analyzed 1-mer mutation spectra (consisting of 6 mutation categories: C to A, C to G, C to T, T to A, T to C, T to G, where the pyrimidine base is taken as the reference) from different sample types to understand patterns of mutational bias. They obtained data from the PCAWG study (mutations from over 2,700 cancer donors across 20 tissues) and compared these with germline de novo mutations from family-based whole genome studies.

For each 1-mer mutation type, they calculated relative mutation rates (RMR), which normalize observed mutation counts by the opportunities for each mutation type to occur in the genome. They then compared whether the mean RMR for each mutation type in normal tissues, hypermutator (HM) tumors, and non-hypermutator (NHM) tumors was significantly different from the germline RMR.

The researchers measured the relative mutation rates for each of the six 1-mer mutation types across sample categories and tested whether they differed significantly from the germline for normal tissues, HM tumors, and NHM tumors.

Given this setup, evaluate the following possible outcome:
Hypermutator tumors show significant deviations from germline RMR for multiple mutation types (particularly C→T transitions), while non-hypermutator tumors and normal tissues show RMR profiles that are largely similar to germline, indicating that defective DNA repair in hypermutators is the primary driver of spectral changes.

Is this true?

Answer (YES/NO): NO